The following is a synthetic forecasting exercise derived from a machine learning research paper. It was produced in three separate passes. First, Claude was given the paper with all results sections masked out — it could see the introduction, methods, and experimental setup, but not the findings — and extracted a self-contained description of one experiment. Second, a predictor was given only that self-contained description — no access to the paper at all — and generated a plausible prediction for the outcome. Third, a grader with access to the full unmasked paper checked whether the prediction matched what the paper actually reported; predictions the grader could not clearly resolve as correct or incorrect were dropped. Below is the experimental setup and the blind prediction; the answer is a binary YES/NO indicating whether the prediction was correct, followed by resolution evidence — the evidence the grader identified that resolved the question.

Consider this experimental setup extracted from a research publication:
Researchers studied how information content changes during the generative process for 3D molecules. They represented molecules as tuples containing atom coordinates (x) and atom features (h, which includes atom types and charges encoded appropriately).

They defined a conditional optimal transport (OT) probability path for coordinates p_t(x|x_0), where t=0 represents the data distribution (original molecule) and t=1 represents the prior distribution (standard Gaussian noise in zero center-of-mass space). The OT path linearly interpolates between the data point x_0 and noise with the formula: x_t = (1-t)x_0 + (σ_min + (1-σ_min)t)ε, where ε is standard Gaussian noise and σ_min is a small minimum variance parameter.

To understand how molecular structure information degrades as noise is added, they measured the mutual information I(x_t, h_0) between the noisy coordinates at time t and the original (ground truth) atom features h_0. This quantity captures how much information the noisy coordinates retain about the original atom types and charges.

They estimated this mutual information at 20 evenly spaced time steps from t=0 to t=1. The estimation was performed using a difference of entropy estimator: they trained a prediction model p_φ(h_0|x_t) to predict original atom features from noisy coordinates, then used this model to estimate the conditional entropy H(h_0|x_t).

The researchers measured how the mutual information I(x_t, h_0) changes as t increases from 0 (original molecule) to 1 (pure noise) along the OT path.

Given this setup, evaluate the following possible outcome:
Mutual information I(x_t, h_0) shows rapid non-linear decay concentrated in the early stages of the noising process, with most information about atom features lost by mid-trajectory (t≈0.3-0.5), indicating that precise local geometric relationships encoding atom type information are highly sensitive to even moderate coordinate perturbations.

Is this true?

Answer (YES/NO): NO